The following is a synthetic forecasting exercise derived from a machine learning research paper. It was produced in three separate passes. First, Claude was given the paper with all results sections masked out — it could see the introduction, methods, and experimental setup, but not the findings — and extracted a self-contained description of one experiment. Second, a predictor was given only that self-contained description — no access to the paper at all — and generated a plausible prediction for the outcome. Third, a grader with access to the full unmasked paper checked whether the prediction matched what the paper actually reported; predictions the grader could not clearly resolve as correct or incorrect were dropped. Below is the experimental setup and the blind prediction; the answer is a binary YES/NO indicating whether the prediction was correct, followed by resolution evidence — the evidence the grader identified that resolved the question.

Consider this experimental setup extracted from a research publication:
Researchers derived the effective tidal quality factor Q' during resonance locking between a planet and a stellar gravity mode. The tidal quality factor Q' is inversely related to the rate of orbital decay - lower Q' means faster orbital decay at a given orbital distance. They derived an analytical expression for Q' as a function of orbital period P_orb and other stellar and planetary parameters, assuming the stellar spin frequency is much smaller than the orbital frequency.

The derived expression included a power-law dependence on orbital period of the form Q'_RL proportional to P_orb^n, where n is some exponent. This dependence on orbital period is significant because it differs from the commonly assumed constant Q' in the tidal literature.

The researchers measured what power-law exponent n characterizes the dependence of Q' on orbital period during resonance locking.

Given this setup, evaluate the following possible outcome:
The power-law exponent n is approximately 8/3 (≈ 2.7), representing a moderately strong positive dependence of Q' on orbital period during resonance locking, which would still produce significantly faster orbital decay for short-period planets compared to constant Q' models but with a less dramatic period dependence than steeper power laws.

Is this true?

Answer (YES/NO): NO